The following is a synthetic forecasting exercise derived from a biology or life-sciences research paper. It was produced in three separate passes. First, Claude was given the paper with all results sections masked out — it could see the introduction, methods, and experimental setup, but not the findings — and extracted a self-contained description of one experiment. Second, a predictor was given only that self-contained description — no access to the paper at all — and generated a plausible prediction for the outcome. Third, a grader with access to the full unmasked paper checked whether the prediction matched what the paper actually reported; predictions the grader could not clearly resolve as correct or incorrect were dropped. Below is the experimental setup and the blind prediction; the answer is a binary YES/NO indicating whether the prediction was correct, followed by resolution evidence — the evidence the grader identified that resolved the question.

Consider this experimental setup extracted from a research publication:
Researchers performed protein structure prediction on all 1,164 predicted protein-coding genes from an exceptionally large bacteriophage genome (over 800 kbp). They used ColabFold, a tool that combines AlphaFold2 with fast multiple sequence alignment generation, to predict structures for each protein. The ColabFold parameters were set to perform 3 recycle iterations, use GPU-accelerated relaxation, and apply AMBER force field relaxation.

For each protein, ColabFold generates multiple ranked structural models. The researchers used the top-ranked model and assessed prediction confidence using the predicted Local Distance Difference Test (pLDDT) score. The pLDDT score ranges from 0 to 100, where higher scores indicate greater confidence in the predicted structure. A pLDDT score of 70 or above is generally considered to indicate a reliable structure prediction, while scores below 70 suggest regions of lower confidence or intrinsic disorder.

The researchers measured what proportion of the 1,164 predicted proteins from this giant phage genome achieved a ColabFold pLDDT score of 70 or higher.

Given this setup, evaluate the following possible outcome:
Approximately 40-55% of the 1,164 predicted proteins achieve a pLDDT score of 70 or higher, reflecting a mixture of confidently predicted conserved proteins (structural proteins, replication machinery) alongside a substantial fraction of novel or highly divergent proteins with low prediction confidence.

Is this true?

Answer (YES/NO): NO